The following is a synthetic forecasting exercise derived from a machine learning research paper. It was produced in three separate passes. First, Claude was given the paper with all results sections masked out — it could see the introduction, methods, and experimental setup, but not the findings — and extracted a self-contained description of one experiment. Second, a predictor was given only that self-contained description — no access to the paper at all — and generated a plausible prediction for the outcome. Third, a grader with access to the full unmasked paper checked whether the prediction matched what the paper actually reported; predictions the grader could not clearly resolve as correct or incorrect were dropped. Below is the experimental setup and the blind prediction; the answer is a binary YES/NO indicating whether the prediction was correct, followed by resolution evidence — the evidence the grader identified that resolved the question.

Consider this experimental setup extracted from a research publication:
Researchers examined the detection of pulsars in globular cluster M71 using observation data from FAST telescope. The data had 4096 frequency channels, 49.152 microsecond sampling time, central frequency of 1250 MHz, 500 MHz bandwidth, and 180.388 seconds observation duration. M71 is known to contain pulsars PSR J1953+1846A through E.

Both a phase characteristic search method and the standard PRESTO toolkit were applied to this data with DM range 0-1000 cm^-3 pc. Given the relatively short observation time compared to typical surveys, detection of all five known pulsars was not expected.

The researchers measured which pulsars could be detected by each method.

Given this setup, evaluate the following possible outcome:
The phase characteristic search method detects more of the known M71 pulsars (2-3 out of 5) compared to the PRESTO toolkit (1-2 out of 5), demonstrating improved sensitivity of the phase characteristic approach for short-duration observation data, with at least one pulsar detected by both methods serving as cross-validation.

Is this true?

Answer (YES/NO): NO